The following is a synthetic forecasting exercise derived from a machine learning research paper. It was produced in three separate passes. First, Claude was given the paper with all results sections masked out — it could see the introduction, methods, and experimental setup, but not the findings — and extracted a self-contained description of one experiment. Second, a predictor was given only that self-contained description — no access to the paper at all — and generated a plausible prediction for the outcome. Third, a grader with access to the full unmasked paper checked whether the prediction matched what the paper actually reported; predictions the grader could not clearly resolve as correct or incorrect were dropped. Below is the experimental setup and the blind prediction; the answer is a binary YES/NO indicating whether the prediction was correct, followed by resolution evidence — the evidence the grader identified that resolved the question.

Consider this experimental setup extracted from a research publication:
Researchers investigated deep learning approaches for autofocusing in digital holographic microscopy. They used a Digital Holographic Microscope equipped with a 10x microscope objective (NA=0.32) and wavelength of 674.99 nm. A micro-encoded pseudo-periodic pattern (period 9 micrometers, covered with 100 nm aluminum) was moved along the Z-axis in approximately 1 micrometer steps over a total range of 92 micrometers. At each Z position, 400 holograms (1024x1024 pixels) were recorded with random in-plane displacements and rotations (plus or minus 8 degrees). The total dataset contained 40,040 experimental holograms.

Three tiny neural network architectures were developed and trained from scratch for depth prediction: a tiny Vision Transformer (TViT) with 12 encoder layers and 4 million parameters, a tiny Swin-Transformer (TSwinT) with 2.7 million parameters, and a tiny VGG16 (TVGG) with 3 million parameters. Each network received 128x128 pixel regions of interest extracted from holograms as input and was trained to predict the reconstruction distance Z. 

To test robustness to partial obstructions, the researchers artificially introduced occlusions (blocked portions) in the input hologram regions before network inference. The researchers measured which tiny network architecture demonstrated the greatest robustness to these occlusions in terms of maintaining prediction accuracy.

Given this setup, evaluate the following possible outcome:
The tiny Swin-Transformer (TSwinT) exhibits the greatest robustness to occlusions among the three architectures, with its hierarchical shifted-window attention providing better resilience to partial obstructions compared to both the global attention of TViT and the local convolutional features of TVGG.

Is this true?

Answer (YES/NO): NO